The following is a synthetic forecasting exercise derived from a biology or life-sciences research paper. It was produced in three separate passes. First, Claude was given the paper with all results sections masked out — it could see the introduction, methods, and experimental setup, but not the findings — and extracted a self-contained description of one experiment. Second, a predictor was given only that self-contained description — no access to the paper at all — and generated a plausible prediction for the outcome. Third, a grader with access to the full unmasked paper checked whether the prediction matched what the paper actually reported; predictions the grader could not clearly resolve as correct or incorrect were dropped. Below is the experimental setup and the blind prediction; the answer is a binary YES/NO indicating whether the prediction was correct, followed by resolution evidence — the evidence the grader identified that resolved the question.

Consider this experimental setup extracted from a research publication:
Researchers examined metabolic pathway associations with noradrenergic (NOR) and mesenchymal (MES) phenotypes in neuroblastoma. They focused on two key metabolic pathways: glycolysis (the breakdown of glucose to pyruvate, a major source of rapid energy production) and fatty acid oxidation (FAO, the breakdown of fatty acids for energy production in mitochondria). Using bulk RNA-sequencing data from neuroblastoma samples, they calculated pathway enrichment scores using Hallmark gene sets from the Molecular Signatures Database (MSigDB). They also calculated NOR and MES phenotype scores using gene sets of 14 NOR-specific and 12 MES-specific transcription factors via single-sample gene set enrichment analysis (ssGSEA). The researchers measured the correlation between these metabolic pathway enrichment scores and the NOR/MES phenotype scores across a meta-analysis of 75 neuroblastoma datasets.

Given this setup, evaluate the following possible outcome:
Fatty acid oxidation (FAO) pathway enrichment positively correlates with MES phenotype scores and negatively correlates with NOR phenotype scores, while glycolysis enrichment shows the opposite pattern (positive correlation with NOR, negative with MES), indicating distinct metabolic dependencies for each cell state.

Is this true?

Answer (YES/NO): NO